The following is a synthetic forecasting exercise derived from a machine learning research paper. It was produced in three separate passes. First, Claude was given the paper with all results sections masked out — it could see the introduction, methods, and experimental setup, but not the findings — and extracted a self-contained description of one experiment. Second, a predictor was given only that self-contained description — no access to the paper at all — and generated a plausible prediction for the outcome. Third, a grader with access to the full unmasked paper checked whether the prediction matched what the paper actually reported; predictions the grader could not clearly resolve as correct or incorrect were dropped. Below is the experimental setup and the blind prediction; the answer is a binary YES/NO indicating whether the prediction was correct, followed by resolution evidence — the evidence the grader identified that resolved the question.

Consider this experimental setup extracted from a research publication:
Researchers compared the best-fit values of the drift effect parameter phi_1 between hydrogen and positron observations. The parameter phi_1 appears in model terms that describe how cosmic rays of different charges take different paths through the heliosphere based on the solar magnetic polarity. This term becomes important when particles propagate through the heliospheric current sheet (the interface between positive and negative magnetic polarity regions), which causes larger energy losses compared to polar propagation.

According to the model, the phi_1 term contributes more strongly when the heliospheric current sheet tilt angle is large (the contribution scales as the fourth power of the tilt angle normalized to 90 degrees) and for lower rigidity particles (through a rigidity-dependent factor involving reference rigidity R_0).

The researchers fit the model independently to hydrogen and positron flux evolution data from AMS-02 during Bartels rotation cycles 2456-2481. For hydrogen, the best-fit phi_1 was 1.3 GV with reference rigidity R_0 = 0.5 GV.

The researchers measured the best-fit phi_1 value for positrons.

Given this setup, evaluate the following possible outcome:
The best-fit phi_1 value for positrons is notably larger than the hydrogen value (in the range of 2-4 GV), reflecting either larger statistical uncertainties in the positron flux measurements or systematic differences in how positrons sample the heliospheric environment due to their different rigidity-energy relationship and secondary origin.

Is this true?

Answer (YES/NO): NO